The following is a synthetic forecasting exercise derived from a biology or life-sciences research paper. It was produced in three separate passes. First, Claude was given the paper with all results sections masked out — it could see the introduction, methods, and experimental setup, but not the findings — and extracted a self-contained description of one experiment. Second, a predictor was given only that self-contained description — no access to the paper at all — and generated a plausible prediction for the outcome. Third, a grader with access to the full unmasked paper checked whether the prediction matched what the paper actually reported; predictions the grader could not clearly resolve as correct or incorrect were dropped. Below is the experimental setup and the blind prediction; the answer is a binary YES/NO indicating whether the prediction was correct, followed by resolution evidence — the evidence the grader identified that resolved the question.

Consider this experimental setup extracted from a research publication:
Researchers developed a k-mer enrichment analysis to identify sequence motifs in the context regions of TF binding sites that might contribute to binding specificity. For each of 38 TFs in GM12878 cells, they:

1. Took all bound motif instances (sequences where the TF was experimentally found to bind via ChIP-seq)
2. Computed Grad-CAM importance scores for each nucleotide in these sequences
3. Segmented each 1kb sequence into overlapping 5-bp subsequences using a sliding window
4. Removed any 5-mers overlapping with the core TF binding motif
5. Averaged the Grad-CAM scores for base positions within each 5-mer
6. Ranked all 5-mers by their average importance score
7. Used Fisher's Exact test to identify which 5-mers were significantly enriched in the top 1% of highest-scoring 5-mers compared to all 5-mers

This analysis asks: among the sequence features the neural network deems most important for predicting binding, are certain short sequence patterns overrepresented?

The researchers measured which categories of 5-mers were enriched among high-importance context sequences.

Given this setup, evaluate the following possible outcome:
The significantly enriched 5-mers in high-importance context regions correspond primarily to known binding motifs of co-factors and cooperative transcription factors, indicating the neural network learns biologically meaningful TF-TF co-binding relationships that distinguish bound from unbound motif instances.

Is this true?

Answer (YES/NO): YES